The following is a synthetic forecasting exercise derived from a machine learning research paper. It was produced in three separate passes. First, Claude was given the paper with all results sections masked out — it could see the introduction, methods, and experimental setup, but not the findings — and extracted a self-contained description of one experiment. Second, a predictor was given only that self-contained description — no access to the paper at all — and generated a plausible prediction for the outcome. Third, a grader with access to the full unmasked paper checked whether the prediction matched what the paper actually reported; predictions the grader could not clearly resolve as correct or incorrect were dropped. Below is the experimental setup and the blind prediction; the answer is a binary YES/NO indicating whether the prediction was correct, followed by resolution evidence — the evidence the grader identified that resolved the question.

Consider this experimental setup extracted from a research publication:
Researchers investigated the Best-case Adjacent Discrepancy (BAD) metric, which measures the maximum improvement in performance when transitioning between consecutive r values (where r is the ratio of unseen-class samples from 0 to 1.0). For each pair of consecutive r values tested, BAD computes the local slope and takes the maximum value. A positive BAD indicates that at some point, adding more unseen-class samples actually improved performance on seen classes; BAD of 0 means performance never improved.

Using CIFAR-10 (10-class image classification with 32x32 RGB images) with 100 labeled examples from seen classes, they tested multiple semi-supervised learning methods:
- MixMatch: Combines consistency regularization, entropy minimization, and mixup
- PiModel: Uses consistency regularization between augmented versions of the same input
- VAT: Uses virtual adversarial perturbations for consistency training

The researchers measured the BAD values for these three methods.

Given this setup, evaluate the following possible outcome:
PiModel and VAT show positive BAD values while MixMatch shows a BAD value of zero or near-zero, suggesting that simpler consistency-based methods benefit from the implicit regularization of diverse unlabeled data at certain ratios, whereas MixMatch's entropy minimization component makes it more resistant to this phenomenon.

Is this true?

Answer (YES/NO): NO